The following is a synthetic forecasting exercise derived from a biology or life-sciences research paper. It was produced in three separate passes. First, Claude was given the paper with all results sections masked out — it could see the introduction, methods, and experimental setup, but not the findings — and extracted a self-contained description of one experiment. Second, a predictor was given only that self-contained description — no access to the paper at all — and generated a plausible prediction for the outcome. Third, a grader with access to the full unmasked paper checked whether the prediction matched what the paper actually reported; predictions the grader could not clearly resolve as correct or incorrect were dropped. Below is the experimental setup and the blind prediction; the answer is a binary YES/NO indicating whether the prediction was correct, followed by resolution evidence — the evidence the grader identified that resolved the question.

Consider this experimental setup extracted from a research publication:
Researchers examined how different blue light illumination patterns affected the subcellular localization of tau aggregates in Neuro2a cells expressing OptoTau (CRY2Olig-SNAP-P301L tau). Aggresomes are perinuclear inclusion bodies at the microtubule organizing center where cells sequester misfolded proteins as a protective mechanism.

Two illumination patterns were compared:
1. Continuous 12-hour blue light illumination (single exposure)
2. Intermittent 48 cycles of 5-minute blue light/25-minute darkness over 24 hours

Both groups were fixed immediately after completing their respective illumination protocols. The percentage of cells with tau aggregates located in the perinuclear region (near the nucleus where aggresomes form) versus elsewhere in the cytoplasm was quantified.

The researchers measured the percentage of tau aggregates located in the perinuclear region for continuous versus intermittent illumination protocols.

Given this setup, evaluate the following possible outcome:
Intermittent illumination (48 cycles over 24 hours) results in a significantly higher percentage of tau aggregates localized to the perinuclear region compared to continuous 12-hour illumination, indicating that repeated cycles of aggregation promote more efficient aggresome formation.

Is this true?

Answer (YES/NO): NO